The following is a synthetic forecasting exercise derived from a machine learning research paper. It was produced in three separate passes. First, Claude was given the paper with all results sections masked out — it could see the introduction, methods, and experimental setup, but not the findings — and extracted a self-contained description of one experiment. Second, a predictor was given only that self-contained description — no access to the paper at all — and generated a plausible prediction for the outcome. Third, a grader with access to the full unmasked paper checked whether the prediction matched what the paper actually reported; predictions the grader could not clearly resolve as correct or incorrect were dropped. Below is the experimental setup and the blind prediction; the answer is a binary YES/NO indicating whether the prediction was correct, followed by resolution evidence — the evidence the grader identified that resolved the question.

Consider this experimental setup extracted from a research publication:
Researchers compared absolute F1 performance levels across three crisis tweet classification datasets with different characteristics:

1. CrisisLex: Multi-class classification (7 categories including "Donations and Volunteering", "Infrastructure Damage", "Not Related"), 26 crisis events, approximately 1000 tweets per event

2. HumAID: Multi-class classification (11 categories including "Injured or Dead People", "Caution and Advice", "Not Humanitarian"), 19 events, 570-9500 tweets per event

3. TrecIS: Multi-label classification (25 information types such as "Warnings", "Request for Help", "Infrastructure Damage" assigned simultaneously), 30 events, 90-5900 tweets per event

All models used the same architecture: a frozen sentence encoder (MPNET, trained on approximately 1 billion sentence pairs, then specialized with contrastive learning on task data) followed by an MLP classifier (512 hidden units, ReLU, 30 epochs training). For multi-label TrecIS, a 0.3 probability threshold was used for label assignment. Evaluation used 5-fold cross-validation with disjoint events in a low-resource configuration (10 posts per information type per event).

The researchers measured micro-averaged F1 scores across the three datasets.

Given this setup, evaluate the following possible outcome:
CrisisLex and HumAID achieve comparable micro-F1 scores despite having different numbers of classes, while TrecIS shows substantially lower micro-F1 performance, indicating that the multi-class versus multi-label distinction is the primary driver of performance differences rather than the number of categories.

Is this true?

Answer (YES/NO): NO